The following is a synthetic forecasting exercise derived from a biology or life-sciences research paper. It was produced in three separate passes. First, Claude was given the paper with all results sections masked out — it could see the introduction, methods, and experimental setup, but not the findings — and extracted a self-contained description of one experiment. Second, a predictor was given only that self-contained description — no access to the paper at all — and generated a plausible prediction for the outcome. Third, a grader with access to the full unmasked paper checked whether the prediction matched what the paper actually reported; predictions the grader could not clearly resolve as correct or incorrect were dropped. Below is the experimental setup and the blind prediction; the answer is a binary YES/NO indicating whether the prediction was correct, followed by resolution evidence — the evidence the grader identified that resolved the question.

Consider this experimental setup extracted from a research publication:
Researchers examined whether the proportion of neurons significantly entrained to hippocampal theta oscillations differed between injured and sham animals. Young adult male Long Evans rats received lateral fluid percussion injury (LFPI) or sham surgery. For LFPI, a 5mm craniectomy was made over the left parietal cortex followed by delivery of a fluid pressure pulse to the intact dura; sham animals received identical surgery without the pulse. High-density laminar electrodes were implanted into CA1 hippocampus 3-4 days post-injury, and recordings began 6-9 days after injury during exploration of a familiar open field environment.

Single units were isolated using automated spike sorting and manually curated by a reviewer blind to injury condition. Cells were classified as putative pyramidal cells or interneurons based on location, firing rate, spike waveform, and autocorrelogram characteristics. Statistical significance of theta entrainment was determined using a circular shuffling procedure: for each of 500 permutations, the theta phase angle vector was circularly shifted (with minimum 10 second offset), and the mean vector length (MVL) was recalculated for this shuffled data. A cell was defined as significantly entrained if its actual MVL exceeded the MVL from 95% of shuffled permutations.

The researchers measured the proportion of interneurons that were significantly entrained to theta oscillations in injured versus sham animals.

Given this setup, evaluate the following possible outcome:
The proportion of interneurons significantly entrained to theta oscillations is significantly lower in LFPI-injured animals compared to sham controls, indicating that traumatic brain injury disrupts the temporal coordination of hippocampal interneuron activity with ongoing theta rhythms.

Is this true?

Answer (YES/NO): NO